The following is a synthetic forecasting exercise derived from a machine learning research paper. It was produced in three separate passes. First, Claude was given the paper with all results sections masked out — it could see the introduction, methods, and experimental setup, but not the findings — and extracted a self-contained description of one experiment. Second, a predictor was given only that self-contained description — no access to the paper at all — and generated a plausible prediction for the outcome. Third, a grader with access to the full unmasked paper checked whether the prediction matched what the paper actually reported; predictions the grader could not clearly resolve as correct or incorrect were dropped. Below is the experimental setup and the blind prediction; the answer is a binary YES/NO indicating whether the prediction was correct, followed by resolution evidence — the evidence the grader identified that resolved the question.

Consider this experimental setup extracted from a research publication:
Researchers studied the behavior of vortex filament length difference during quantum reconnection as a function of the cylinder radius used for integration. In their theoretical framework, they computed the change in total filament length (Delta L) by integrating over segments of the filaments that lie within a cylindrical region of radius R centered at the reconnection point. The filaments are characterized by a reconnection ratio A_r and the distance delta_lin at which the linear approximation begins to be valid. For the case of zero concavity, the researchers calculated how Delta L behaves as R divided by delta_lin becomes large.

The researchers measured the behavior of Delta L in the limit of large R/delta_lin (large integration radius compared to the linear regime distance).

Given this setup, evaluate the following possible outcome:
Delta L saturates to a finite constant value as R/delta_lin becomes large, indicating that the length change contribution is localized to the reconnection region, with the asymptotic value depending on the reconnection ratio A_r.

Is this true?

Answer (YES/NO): YES